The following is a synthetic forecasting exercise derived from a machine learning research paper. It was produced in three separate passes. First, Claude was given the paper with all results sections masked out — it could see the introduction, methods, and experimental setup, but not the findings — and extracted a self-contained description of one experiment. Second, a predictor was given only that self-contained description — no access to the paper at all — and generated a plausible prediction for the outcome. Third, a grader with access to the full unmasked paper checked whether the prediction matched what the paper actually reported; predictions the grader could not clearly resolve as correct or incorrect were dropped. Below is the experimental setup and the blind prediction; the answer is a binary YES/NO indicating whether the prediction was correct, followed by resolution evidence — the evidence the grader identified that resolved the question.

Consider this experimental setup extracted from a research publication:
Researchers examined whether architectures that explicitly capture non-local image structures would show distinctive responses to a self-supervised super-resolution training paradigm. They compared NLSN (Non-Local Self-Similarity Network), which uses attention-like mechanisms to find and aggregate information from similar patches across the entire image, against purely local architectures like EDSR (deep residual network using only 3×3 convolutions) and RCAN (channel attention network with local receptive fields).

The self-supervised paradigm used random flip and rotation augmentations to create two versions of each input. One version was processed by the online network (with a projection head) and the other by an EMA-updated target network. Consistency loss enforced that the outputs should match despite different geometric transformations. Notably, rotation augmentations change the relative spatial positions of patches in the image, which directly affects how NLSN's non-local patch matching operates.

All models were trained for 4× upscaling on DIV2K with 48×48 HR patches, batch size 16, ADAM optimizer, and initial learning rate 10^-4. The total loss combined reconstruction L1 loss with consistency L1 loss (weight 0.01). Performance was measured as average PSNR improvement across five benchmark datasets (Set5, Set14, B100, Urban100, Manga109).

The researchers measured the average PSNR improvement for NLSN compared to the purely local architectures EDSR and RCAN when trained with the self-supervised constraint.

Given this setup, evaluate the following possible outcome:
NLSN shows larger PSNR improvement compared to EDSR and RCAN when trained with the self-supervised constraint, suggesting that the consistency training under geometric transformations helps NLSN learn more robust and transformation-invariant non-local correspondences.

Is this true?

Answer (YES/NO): YES